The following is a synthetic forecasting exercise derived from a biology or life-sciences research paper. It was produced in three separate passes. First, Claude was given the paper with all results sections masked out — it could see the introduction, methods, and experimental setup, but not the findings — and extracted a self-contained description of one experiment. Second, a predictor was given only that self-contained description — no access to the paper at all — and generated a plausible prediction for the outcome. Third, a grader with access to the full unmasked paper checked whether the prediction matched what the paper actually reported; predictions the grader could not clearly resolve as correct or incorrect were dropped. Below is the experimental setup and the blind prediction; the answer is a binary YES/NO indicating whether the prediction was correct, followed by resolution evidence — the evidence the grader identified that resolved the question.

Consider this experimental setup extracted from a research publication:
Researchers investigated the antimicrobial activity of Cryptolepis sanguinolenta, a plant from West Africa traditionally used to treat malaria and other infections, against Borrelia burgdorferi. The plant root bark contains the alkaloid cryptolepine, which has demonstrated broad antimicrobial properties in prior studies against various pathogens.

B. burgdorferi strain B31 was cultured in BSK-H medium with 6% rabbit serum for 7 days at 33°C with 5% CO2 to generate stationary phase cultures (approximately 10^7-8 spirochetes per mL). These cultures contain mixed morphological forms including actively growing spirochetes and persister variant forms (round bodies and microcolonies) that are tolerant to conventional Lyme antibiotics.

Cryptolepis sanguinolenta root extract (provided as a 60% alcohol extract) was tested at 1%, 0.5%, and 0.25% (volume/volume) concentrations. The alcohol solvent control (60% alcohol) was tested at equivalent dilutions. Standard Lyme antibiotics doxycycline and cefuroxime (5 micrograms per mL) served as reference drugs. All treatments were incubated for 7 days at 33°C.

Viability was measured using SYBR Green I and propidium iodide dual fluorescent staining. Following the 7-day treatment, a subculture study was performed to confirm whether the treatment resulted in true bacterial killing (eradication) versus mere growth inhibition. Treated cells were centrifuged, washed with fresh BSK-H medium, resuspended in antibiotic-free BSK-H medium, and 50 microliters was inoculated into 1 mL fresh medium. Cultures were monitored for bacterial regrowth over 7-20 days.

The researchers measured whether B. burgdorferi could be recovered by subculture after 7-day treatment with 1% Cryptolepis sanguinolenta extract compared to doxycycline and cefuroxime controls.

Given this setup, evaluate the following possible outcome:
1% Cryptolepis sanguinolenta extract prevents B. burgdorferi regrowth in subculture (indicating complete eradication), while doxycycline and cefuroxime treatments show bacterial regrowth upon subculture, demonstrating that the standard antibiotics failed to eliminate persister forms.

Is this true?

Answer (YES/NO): YES